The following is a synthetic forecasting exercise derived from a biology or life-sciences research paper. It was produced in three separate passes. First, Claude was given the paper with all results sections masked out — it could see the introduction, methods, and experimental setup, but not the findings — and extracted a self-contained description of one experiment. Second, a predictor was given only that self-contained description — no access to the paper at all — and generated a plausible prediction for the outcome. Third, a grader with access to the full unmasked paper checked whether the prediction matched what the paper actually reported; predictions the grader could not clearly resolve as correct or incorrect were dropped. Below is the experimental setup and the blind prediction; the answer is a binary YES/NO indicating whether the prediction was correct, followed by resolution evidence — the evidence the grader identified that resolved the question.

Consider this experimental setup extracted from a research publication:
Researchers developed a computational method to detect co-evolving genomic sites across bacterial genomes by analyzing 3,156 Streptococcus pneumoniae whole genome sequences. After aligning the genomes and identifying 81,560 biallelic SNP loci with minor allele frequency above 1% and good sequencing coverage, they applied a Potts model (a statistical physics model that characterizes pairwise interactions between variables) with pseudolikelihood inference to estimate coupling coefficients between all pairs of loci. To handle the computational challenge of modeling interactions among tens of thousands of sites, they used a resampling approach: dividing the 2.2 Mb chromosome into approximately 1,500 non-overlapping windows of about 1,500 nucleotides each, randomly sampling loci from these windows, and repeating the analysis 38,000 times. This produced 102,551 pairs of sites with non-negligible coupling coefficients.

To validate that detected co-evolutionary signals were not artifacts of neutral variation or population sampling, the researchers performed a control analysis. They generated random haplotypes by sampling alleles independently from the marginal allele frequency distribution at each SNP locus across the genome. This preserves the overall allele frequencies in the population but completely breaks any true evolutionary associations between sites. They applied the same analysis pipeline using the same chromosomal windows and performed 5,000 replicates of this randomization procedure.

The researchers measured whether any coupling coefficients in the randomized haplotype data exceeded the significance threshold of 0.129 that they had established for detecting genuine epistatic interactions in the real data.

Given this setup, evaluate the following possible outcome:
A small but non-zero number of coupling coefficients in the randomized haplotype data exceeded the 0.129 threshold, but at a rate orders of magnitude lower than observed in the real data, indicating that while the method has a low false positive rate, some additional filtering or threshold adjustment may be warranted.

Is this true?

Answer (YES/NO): NO